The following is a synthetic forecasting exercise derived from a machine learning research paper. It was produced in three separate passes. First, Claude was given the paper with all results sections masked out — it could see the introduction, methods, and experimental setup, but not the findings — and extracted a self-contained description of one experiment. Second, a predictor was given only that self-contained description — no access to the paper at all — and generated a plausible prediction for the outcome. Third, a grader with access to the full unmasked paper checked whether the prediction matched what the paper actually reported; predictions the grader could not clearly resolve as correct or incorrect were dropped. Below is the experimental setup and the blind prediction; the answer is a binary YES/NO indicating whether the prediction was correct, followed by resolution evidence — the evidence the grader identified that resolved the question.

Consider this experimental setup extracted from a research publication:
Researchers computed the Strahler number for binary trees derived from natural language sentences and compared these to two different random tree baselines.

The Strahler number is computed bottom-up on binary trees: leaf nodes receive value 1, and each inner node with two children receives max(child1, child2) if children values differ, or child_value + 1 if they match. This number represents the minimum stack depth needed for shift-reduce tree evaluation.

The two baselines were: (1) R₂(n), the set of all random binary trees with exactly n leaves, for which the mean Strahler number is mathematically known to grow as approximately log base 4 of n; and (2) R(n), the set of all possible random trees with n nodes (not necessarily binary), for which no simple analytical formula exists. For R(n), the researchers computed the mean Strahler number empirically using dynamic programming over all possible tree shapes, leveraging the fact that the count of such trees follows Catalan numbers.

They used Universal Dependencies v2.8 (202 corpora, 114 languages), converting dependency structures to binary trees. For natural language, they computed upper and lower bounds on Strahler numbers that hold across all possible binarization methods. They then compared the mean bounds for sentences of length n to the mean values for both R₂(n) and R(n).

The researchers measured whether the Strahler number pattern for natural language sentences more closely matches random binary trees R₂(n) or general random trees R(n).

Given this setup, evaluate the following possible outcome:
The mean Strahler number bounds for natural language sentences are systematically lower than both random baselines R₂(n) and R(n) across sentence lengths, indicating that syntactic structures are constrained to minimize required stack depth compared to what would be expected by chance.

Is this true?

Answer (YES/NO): NO